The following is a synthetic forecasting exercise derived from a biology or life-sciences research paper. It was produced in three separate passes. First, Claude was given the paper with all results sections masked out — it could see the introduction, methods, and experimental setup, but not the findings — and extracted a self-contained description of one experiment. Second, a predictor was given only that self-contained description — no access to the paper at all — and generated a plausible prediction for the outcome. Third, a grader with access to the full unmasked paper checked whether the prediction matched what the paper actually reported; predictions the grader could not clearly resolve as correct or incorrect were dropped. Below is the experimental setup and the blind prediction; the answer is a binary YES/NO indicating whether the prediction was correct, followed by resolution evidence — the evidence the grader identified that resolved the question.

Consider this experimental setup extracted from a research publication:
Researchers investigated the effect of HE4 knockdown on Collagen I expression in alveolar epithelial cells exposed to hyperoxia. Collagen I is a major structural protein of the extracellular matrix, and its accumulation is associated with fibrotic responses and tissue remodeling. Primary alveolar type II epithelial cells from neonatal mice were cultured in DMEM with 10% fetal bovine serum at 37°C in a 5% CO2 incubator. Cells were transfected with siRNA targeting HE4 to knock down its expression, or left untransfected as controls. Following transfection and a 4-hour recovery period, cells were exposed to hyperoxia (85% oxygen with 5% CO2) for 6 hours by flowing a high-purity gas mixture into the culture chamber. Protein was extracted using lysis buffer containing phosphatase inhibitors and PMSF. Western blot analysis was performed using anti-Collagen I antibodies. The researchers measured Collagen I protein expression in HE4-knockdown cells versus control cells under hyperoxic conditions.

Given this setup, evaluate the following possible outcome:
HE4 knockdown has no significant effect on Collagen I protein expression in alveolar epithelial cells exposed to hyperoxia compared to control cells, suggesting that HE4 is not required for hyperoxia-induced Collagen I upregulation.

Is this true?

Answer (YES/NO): NO